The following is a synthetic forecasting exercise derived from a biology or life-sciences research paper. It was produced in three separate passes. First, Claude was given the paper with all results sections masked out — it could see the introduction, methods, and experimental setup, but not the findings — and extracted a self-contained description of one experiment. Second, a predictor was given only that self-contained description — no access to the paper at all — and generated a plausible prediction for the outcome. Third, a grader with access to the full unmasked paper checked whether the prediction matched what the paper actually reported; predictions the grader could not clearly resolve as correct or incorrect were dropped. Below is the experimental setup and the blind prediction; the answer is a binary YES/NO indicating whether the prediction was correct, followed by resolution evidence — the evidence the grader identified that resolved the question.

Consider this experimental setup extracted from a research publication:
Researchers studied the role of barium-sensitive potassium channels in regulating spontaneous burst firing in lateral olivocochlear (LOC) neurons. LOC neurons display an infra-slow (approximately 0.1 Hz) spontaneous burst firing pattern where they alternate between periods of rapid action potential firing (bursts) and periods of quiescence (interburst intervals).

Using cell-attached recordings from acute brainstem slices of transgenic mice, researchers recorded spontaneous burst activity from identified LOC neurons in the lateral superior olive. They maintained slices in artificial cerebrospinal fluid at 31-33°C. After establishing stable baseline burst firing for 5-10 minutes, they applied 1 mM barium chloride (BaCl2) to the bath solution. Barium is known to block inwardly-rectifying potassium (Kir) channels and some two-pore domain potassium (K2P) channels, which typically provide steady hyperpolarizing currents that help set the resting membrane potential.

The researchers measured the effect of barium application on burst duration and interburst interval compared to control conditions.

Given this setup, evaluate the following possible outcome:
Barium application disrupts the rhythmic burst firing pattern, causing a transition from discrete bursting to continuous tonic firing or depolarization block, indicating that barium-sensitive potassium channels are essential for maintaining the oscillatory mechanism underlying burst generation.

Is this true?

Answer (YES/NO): NO